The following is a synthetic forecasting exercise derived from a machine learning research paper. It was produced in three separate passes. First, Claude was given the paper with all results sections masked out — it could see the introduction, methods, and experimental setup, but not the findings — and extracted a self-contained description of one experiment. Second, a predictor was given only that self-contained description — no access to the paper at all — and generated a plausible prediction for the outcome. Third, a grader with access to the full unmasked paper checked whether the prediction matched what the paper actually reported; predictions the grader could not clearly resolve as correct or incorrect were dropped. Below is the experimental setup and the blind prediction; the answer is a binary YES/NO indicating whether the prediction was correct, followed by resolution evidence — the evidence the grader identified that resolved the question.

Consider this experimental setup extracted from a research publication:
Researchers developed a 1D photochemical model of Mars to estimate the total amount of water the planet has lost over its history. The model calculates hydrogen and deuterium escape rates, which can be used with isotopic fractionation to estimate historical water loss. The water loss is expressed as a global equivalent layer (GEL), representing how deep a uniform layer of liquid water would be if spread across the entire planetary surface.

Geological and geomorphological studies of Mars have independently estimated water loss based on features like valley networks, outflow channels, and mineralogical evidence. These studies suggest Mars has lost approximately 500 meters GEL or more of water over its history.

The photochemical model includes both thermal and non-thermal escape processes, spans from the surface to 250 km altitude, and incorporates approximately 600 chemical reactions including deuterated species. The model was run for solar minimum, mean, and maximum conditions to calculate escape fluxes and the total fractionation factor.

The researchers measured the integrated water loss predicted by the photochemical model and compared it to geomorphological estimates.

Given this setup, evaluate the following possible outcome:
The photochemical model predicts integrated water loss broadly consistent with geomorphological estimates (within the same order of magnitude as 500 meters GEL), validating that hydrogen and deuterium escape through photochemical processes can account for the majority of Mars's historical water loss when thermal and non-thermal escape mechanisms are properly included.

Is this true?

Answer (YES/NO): NO